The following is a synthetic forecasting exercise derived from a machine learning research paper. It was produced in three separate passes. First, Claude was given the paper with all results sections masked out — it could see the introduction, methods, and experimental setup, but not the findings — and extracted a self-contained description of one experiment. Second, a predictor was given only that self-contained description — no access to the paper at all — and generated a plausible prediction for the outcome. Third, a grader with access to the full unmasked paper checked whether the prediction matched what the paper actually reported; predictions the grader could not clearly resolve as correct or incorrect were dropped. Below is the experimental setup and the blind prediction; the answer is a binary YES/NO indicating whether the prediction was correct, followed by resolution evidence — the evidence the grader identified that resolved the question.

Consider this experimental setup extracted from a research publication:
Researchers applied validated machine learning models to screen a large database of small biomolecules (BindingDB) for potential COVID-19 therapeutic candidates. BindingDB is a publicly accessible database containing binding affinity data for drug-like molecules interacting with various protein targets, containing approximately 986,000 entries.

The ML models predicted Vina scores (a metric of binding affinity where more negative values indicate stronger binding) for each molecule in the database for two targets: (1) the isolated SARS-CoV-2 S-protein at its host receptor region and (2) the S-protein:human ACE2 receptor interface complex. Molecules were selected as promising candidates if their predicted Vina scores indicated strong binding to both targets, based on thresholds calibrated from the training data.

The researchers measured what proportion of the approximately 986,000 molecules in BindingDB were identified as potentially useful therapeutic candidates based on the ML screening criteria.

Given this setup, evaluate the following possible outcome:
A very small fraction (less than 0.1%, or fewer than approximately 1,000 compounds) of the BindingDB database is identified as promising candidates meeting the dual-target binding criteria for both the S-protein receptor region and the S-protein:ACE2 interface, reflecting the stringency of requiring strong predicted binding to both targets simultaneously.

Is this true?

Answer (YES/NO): NO